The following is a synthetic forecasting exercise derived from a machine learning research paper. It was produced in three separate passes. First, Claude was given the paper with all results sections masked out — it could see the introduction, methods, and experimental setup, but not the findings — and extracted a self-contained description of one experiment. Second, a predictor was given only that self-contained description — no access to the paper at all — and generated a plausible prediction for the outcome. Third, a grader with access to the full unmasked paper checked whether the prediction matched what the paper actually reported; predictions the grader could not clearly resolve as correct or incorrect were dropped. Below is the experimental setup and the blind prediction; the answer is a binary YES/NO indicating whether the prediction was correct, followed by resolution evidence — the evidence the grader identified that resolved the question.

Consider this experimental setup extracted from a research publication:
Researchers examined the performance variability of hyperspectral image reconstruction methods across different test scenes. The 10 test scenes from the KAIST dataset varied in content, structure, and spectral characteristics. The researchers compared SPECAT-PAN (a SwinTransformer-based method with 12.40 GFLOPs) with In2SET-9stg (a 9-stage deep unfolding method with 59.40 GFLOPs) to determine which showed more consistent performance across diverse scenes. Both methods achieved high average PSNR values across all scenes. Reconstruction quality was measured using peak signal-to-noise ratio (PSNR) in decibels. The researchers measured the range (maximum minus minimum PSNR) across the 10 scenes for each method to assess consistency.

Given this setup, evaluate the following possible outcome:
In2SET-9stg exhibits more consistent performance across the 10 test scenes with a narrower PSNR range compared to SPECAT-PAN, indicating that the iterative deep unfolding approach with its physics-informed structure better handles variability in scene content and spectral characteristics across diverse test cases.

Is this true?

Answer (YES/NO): NO